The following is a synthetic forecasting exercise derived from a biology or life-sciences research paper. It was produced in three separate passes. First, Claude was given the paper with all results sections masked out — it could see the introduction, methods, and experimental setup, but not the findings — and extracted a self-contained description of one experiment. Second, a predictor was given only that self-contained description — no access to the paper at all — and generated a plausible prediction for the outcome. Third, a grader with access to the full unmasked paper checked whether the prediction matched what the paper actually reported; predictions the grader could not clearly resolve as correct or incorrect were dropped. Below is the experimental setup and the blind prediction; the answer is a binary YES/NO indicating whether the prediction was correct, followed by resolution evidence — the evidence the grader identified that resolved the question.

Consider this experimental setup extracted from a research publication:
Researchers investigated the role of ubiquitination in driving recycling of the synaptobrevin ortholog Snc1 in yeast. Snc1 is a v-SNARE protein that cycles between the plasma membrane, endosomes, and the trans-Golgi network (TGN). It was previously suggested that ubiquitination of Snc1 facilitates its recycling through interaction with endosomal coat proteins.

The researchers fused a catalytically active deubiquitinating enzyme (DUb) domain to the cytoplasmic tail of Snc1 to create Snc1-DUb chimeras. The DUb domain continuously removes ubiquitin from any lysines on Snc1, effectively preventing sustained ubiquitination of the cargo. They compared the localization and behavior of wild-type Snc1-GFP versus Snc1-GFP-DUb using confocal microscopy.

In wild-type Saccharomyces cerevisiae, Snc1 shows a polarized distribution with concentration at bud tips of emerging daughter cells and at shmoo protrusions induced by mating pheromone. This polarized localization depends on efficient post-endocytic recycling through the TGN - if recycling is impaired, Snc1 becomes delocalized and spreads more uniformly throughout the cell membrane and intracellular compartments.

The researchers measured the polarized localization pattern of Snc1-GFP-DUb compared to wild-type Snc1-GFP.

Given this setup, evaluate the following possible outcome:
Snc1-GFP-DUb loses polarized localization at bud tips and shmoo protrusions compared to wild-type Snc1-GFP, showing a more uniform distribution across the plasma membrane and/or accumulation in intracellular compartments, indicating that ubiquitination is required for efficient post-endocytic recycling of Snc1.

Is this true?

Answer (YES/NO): YES